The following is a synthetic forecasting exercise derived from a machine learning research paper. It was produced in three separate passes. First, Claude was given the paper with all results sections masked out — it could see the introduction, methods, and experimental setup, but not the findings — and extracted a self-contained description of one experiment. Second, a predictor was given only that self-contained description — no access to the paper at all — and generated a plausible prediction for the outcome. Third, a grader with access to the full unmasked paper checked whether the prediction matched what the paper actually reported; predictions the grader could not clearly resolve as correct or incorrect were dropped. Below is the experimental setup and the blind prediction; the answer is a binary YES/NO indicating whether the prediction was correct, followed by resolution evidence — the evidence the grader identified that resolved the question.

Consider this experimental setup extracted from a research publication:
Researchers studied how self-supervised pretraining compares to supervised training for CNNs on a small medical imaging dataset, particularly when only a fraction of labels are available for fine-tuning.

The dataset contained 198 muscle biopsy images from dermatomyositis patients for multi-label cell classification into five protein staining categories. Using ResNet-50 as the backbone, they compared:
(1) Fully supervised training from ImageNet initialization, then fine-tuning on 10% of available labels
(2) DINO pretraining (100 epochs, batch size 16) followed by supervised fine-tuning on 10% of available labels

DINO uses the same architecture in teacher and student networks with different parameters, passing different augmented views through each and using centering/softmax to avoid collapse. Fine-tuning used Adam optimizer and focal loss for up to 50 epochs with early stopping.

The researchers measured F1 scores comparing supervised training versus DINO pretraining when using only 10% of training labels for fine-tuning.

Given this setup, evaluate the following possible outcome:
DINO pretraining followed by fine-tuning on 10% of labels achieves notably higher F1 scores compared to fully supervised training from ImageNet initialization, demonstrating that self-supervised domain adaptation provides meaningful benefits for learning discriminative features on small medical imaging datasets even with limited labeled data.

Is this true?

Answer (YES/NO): NO